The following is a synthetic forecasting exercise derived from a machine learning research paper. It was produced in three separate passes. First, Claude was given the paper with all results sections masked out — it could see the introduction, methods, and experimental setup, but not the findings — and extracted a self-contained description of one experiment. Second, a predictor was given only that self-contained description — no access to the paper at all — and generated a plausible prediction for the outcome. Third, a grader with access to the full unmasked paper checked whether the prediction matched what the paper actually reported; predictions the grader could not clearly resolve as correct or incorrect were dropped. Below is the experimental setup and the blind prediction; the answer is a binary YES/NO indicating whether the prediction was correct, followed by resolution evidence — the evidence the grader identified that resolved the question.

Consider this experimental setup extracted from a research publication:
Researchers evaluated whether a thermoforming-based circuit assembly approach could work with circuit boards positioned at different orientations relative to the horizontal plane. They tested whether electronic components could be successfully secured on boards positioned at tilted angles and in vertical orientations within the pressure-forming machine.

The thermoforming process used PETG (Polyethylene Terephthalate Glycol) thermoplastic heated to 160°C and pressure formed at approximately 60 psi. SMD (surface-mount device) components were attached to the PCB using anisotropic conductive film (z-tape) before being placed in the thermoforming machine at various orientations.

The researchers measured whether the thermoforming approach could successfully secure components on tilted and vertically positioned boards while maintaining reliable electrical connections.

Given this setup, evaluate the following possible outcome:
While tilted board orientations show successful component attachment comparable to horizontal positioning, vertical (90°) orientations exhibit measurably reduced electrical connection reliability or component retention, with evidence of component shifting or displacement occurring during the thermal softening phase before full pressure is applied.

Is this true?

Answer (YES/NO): NO